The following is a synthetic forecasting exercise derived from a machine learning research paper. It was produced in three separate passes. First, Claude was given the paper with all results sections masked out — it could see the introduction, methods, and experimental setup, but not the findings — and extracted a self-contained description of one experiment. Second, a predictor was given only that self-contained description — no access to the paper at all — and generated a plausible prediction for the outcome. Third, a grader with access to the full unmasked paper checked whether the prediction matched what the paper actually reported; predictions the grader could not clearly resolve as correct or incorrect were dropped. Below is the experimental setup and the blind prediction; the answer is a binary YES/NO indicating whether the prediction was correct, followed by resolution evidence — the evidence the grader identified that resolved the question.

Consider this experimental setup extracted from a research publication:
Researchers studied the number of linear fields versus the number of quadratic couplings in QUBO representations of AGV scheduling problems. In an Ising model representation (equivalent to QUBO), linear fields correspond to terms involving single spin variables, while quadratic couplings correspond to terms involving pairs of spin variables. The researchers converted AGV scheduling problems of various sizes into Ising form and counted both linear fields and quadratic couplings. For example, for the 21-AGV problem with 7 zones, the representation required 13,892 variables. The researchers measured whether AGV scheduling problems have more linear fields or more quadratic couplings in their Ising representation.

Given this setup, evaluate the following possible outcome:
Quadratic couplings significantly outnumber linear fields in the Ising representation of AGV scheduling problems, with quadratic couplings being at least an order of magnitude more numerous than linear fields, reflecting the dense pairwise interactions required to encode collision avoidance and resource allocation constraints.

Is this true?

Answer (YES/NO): NO